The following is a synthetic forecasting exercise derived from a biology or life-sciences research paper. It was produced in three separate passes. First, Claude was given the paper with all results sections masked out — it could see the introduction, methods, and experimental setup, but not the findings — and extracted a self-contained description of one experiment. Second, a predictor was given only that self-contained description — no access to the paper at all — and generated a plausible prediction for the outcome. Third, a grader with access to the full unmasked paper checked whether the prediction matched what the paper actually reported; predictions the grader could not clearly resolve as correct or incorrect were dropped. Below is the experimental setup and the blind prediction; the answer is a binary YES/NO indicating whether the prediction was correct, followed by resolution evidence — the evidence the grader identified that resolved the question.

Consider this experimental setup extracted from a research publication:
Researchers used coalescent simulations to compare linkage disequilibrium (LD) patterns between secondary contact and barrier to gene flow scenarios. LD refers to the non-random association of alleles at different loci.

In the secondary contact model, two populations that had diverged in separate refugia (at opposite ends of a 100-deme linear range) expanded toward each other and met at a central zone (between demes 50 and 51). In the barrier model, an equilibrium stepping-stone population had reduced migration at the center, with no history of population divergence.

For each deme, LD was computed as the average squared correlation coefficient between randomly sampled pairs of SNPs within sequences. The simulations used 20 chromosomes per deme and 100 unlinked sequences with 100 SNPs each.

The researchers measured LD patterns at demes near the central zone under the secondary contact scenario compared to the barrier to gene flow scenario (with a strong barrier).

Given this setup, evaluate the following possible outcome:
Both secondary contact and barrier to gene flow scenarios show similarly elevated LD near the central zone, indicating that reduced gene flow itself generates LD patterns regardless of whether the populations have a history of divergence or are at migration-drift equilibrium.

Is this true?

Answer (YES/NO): NO